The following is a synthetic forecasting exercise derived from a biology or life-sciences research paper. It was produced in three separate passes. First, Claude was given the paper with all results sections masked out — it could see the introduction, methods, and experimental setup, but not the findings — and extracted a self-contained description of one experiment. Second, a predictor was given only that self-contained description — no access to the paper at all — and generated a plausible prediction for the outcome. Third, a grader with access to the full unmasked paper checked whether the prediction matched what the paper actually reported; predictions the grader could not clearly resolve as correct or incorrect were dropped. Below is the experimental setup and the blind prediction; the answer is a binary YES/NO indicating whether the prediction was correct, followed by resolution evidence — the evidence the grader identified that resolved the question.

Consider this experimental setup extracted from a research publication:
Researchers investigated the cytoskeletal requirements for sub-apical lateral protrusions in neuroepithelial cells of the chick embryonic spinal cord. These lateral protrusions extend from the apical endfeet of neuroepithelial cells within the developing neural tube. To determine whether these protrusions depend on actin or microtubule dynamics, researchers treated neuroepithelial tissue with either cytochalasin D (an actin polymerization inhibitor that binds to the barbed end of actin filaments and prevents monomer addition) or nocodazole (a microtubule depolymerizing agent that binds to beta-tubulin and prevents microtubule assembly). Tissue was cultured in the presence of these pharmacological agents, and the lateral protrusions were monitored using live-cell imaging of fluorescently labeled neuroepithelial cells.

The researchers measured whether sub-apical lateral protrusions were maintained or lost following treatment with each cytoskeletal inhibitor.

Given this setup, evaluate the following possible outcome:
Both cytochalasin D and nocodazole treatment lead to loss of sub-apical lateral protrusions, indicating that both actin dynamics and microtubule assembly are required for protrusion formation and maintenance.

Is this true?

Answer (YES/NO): NO